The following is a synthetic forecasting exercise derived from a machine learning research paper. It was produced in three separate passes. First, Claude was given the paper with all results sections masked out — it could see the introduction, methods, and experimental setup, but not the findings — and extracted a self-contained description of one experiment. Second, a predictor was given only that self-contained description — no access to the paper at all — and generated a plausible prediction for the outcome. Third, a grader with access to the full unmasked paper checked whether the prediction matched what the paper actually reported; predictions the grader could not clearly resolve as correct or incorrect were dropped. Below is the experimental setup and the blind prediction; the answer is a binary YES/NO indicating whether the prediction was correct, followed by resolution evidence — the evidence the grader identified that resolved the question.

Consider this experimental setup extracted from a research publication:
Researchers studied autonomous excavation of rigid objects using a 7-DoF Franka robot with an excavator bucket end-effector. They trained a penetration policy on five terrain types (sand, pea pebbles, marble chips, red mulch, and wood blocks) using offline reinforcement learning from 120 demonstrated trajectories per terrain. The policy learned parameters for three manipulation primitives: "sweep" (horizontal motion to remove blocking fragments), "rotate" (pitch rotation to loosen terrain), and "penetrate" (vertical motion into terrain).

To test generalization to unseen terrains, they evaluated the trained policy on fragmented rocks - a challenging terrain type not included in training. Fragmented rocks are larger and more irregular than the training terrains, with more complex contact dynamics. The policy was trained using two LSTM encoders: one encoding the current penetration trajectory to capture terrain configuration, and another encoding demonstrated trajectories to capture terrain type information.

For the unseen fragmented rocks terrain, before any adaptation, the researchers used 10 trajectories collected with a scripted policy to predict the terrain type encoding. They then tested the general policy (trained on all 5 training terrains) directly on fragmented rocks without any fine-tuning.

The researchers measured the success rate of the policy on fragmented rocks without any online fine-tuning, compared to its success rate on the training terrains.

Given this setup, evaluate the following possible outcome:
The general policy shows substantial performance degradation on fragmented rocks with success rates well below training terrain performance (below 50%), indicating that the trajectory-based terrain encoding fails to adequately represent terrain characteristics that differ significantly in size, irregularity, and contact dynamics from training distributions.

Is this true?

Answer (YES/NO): NO